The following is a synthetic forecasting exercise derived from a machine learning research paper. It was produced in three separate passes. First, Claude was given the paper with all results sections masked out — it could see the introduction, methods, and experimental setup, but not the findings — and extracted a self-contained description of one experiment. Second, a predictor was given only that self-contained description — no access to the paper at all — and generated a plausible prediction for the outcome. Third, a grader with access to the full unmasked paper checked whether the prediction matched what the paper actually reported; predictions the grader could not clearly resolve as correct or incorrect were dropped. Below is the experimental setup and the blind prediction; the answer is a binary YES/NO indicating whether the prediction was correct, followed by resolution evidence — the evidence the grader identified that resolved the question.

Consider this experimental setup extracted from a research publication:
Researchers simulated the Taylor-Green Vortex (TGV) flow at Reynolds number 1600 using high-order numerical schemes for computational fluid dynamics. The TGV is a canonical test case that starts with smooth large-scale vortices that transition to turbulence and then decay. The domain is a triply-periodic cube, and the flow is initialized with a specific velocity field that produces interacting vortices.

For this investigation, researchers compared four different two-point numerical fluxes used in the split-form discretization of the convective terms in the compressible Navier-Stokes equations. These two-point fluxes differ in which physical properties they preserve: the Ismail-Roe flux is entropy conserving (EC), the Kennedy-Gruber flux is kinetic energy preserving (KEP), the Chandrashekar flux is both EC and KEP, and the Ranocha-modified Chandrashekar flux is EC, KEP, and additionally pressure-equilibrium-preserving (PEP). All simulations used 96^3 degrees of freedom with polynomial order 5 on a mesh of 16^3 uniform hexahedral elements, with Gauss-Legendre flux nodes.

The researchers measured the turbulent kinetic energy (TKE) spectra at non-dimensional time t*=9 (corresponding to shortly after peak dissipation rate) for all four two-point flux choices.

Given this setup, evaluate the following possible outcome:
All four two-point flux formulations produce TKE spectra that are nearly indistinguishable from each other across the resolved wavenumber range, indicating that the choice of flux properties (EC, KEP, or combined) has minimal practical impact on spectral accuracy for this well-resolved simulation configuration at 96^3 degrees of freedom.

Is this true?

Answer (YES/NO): YES